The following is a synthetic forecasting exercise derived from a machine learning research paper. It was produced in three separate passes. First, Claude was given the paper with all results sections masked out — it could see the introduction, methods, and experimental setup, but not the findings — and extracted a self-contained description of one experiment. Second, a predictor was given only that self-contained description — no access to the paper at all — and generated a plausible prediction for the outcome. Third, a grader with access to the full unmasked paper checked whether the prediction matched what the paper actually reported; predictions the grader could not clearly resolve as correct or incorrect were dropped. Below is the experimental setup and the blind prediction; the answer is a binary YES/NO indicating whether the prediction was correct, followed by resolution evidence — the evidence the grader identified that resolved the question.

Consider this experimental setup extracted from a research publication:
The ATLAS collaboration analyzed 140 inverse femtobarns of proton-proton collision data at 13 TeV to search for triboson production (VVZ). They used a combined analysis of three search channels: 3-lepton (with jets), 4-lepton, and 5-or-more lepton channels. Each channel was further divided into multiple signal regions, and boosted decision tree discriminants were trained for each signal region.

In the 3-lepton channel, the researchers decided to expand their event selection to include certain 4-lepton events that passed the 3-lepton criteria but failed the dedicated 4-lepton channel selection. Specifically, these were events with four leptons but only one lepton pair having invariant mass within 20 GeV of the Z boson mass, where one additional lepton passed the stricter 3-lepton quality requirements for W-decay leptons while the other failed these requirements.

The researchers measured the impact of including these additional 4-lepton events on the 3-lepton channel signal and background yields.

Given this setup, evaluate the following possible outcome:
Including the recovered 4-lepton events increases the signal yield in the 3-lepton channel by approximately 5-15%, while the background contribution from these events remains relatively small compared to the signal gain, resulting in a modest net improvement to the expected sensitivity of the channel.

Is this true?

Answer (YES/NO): NO